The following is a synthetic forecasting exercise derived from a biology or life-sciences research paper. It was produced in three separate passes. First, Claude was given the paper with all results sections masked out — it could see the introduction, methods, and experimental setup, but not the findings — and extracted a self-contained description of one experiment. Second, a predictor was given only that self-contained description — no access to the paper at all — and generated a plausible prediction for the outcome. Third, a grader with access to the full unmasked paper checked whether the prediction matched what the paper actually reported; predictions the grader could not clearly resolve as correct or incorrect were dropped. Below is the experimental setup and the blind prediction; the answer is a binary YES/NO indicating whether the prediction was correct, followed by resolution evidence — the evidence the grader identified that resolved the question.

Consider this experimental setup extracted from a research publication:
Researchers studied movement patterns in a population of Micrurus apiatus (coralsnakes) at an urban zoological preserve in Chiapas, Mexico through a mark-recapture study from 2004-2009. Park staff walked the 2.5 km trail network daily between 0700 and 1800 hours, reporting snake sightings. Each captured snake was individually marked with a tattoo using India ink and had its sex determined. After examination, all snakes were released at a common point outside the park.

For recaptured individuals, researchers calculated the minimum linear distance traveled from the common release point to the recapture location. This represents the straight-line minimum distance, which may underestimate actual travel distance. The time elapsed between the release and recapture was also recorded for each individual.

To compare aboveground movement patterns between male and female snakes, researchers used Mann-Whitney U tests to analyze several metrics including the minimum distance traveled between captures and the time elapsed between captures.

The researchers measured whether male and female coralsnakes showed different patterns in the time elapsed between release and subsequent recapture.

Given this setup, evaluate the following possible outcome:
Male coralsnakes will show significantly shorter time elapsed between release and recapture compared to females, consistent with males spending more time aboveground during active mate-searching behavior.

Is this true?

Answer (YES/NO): NO